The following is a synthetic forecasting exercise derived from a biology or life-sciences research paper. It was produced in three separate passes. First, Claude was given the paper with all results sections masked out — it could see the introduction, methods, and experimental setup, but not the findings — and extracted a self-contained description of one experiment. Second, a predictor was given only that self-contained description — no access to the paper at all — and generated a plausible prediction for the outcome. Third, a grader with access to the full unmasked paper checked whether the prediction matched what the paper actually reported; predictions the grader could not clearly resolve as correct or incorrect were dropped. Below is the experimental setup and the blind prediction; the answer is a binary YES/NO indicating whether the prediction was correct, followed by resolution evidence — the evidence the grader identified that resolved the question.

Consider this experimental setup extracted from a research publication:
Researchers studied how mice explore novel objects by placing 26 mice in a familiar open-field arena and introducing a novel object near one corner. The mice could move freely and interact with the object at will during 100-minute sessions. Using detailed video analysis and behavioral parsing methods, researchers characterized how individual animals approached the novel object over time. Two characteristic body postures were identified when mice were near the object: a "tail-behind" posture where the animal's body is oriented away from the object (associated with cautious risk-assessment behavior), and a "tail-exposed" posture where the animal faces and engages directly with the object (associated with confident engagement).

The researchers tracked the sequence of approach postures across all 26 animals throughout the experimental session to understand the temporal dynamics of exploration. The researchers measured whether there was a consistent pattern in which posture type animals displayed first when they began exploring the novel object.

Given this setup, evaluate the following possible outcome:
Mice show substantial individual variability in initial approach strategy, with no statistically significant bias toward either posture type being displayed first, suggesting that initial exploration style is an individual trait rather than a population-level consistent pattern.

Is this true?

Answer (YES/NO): NO